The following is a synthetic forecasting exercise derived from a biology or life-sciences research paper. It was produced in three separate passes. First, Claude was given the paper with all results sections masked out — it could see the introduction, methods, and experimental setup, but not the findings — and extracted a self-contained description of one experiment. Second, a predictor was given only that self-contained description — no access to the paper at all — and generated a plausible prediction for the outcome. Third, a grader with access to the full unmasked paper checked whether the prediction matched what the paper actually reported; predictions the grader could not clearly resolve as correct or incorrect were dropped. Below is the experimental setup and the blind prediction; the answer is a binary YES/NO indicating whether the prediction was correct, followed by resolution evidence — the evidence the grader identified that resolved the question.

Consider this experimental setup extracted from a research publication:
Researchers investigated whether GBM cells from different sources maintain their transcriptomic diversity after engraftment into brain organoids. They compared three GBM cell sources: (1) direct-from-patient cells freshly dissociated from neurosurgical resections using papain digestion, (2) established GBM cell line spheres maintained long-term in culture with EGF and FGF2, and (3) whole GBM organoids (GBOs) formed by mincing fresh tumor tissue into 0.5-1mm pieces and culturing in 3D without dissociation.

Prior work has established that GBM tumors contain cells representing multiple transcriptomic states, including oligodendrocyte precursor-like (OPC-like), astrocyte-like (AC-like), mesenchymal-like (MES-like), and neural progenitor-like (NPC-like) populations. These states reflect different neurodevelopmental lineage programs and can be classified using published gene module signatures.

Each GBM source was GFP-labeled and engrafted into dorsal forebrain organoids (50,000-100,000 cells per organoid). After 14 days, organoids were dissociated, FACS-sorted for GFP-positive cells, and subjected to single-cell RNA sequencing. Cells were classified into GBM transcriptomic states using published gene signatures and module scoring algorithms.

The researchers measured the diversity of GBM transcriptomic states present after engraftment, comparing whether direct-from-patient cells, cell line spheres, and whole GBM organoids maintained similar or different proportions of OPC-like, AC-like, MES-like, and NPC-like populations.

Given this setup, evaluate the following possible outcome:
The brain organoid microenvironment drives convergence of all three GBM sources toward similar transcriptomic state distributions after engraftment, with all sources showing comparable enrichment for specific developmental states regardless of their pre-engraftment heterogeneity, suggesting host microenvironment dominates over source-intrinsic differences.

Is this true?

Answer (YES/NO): YES